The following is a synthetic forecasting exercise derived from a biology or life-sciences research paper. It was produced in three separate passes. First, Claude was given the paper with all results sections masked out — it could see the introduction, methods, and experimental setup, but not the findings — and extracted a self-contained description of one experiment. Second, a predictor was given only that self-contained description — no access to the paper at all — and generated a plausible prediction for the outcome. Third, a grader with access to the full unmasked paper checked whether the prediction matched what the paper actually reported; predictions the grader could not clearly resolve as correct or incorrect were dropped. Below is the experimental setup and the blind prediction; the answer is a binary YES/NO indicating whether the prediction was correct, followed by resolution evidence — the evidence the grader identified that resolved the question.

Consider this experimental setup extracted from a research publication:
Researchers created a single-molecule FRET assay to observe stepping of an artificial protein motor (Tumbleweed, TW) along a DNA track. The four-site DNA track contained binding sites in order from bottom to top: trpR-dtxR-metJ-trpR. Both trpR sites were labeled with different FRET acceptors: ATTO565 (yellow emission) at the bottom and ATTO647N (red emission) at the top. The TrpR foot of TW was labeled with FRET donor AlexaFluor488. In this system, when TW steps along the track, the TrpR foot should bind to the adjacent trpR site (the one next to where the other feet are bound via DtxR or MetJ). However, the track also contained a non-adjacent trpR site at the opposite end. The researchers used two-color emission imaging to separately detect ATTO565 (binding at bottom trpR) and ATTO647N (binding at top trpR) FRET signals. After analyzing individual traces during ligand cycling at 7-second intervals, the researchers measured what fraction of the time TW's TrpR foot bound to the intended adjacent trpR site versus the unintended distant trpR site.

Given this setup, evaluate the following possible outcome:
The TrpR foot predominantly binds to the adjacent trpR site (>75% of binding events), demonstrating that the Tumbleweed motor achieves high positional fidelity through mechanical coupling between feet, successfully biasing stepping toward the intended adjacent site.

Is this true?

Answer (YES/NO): NO